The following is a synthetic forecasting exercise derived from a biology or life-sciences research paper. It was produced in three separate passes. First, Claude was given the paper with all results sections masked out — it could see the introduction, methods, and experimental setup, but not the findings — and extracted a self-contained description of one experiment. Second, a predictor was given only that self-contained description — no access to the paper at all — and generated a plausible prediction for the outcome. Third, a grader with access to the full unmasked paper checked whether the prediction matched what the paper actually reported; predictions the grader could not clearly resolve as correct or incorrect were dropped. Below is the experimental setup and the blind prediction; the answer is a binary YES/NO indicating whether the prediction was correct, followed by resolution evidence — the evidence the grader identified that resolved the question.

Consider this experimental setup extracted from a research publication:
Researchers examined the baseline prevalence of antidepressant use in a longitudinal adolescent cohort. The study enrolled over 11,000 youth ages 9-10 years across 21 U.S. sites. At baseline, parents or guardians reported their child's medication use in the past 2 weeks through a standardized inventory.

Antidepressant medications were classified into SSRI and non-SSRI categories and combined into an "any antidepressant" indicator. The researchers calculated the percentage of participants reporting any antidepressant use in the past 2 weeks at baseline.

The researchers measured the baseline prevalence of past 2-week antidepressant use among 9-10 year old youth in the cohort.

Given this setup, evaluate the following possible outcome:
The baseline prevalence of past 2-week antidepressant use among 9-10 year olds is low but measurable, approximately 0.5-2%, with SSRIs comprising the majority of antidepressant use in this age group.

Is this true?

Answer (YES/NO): YES